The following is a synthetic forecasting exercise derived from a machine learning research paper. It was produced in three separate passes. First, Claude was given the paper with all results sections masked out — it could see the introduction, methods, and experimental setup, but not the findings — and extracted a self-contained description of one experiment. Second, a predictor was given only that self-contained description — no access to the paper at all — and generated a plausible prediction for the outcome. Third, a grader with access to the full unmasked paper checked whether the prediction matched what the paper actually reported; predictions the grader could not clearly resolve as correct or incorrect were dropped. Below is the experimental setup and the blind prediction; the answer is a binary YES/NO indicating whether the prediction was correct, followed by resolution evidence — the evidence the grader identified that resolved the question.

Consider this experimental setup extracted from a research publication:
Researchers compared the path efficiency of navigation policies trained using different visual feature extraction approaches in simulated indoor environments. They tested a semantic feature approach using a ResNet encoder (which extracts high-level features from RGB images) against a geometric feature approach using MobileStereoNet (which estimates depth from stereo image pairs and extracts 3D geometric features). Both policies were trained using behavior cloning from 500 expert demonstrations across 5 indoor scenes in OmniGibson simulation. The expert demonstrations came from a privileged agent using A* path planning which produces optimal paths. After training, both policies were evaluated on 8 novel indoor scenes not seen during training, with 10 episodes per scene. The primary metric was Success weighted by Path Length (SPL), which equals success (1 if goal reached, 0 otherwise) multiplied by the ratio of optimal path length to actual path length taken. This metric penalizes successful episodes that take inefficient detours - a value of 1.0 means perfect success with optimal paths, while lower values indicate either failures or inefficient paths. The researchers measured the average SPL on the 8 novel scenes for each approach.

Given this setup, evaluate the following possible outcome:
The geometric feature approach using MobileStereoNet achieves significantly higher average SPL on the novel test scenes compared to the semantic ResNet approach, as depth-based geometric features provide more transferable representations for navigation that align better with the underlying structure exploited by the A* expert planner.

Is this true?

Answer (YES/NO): YES